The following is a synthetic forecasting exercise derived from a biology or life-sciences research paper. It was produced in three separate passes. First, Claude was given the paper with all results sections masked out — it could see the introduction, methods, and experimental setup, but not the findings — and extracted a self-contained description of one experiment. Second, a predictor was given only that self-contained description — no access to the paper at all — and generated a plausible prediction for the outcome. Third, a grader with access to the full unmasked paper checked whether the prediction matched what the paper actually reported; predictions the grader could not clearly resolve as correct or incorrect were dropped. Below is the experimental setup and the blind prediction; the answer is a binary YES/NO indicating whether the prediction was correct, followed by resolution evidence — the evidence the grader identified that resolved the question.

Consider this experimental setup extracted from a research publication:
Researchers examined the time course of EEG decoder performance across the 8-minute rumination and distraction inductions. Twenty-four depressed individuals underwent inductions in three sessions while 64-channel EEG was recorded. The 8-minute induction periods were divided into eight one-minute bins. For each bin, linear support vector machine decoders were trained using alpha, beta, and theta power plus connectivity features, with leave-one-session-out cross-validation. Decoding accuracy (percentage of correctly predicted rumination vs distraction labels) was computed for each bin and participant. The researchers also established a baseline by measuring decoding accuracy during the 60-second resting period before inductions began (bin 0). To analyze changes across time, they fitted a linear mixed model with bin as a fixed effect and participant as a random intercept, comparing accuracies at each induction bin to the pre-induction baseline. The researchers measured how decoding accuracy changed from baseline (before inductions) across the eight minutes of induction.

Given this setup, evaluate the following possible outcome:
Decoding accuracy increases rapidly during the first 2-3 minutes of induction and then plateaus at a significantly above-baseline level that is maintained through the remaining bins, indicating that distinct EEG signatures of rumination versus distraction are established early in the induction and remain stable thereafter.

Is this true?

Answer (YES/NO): NO